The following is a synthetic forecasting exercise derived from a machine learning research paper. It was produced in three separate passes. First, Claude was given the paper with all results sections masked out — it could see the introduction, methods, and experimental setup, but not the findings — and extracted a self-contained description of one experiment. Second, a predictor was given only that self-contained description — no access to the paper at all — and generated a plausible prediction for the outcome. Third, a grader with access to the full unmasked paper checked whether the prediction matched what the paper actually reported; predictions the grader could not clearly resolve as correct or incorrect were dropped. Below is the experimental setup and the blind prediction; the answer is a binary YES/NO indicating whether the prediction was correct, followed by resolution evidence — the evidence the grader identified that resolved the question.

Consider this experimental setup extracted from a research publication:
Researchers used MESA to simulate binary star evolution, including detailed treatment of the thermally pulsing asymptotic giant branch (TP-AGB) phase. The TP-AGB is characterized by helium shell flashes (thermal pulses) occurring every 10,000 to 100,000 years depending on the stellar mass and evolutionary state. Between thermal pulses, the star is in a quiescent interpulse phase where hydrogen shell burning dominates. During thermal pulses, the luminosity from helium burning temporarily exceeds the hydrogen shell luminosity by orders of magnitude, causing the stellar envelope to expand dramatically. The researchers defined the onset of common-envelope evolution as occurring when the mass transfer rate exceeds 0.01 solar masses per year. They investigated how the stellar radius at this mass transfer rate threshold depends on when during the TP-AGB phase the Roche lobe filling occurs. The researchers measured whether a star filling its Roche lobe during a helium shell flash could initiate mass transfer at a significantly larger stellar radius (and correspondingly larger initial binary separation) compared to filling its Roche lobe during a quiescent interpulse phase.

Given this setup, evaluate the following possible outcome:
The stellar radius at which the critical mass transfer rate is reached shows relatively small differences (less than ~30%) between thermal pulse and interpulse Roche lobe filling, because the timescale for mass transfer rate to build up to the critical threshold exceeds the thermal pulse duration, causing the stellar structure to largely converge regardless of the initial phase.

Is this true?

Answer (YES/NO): NO